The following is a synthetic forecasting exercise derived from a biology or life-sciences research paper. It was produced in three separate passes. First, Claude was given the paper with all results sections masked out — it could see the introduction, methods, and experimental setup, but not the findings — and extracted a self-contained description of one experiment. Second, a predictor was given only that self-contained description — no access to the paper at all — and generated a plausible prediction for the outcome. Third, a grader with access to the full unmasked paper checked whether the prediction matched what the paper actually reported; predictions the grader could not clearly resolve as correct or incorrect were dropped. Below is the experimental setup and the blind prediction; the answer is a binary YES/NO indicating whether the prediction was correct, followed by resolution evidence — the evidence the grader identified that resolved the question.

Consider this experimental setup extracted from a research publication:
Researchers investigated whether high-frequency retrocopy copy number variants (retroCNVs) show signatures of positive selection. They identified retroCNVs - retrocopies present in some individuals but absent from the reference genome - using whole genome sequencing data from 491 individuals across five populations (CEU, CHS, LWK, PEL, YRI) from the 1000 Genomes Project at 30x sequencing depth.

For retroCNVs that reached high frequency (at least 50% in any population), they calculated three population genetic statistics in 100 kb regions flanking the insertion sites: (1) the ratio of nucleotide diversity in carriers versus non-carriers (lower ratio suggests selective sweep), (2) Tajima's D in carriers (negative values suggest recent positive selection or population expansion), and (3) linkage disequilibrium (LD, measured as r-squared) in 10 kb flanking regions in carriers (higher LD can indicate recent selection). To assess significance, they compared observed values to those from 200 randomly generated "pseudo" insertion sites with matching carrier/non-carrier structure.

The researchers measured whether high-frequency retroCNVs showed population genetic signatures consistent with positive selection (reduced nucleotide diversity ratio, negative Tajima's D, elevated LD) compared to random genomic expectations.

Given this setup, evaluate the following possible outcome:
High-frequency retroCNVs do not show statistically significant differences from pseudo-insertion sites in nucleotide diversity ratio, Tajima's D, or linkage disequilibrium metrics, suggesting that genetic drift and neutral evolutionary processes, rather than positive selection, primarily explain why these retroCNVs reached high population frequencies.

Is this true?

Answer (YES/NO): YES